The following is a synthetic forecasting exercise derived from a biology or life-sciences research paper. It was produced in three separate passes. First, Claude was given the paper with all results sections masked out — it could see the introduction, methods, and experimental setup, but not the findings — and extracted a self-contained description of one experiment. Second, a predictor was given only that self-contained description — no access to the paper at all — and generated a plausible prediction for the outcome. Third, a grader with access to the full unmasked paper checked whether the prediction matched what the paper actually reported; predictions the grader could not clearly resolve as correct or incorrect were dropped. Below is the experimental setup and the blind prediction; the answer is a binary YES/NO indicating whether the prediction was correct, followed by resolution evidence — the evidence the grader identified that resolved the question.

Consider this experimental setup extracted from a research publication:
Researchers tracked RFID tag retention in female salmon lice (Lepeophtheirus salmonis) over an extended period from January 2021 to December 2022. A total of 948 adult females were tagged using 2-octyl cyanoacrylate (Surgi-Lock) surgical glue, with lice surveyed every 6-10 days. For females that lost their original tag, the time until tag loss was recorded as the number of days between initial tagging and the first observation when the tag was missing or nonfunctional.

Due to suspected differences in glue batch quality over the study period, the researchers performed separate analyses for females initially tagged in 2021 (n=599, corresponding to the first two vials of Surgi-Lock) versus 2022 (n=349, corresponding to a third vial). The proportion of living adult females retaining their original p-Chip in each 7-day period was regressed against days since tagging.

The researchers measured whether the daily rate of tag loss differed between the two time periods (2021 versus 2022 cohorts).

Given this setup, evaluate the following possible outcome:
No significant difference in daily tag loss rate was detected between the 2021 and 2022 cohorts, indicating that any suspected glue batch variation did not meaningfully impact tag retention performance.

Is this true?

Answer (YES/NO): NO